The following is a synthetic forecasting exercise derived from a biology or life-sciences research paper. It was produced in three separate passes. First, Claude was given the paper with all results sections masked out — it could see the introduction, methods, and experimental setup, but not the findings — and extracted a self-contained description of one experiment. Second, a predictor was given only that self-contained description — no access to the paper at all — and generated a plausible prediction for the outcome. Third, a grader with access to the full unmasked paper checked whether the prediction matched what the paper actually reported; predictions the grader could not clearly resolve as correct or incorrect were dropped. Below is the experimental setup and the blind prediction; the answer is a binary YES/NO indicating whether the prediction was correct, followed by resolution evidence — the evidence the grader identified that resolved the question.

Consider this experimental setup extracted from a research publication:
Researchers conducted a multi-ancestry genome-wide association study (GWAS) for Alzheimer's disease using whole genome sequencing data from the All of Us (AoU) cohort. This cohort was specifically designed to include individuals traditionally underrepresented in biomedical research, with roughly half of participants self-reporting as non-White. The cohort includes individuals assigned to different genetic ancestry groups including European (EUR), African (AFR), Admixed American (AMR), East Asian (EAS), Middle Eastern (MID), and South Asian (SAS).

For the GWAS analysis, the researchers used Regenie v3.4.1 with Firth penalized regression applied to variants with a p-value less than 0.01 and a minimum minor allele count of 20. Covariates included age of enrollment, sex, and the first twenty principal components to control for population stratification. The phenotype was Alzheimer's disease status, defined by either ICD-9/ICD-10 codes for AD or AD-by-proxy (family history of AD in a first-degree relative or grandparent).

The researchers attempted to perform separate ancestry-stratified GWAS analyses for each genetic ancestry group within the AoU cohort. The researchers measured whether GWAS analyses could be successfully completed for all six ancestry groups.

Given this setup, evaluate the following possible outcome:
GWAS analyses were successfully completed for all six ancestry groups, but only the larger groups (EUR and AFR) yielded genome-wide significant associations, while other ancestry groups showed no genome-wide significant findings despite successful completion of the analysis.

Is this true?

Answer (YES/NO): NO